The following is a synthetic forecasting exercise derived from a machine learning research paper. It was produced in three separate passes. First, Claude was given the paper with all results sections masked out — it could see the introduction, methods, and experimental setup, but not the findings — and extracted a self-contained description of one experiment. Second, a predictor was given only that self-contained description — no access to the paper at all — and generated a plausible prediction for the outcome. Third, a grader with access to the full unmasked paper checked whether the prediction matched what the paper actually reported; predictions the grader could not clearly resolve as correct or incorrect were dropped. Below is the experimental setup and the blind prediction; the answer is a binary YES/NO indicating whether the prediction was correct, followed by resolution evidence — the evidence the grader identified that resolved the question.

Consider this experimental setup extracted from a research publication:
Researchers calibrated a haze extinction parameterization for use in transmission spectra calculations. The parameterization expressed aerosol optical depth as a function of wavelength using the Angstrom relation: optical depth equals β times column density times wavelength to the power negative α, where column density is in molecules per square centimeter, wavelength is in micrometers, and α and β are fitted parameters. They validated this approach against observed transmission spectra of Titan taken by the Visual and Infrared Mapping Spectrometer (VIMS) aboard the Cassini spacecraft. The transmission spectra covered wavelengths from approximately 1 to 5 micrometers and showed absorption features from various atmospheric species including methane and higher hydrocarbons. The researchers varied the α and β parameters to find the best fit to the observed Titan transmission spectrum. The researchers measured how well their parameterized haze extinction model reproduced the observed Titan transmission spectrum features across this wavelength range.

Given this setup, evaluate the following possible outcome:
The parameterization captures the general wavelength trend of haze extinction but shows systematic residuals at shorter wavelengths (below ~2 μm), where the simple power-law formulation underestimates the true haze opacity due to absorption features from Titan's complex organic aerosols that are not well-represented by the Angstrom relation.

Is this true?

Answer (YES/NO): NO